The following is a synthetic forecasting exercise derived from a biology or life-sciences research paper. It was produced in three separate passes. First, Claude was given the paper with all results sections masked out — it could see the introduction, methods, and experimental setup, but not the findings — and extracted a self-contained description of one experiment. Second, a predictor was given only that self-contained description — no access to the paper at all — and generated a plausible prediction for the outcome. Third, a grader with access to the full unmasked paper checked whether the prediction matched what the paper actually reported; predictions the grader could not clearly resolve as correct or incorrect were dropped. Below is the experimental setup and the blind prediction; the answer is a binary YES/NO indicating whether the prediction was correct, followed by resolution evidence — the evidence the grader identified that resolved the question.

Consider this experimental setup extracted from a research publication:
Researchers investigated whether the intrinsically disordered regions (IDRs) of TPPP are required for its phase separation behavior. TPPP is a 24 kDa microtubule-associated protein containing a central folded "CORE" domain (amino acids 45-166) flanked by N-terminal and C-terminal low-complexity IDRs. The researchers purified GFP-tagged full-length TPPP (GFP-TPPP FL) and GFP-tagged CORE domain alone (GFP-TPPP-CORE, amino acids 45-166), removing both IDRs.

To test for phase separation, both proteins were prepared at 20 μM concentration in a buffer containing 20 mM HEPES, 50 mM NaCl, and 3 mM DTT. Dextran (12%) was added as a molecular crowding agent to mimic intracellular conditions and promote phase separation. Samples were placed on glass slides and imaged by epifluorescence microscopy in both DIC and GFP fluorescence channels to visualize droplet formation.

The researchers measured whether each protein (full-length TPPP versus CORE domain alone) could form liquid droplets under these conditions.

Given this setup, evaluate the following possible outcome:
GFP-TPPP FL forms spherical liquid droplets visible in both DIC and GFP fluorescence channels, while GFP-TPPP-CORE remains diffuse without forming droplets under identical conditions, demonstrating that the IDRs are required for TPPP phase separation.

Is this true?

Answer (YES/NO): YES